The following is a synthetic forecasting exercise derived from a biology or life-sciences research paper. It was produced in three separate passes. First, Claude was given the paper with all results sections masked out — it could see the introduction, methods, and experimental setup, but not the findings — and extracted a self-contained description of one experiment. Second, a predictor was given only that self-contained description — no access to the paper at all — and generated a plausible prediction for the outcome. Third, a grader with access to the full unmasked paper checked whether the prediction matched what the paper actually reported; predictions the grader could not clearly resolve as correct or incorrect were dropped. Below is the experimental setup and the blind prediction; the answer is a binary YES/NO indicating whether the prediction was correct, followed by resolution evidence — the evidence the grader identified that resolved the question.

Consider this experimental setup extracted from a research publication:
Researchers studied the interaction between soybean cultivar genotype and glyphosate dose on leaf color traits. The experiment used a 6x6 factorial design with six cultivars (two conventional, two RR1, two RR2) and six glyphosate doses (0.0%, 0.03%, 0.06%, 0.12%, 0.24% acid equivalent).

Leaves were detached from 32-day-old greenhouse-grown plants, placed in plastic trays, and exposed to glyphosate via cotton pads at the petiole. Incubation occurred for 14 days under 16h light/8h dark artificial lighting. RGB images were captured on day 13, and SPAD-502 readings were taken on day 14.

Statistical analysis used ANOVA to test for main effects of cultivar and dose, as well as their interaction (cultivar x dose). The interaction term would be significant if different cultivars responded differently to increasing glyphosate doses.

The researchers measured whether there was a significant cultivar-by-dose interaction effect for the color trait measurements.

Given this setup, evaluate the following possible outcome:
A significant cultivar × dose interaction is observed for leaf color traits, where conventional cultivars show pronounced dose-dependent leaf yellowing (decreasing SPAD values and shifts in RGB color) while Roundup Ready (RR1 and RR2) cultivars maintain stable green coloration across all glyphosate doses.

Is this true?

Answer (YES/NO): NO